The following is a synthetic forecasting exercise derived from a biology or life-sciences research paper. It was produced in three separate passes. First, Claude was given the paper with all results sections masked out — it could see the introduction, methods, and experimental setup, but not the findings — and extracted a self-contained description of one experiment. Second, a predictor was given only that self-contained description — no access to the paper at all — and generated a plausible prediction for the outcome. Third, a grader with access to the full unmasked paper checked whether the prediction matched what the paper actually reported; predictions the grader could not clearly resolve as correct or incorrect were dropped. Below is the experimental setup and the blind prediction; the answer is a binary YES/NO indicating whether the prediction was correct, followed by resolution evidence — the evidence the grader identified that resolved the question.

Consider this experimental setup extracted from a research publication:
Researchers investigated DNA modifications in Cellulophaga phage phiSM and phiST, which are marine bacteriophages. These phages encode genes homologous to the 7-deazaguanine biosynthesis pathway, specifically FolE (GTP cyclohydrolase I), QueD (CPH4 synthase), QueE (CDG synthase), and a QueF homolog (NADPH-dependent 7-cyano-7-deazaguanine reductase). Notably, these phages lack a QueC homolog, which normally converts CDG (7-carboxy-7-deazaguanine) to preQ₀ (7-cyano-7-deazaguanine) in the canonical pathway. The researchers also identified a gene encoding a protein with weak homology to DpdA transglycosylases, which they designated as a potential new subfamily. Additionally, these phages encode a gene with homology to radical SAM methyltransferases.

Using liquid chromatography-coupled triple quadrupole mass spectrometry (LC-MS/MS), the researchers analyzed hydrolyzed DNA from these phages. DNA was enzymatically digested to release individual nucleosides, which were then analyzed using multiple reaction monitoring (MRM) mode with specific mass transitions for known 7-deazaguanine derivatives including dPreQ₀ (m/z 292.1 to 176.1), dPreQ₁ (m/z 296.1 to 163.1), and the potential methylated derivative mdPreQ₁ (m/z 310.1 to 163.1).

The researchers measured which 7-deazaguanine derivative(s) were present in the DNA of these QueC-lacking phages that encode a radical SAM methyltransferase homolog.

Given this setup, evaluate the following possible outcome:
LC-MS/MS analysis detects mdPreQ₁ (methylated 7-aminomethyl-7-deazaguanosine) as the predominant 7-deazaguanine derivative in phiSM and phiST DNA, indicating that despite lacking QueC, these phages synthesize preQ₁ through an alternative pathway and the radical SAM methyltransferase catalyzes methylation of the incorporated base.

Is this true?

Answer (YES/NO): NO